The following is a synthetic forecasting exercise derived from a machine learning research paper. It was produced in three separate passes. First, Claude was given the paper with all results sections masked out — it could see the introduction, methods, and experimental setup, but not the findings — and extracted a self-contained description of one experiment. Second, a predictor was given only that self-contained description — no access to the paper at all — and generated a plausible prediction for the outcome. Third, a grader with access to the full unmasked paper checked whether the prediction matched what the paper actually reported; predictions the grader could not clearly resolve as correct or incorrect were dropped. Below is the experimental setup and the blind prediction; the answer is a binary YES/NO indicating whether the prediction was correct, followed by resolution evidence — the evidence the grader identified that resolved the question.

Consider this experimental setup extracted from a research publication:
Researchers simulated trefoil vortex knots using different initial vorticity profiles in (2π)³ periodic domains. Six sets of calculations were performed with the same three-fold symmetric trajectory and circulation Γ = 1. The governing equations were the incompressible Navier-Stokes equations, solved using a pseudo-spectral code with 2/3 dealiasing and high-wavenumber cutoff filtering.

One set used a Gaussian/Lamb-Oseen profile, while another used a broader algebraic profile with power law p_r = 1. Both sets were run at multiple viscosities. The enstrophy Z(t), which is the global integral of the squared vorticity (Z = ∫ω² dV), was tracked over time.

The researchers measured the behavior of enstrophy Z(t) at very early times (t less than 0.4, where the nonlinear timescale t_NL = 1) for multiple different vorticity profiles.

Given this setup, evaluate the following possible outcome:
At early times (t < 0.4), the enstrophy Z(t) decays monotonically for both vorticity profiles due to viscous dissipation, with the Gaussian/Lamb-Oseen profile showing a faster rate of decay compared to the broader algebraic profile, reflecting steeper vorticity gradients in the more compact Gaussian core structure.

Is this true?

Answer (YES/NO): NO